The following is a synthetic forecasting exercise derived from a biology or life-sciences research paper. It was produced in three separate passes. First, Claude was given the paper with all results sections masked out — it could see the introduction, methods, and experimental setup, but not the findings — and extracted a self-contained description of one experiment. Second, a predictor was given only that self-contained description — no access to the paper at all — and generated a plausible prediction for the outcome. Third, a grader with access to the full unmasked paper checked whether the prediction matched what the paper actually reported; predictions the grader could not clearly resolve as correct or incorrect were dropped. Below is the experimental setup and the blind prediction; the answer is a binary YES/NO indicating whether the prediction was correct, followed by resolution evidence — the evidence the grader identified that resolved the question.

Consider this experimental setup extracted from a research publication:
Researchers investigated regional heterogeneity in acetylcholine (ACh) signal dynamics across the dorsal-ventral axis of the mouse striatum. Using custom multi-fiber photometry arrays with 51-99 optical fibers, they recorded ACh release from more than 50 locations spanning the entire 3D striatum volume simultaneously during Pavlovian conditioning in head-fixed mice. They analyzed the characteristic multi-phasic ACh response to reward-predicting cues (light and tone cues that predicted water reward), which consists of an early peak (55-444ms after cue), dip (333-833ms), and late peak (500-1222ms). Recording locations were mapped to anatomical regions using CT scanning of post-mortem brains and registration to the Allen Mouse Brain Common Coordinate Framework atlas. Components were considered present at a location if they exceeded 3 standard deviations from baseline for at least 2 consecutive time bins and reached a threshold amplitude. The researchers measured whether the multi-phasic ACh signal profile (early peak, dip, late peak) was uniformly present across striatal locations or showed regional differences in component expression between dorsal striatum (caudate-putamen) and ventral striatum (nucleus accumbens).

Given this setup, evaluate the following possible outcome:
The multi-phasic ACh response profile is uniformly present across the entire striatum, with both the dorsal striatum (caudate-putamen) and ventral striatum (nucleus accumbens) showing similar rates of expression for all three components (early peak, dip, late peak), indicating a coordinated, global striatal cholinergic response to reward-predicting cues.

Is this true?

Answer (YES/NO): NO